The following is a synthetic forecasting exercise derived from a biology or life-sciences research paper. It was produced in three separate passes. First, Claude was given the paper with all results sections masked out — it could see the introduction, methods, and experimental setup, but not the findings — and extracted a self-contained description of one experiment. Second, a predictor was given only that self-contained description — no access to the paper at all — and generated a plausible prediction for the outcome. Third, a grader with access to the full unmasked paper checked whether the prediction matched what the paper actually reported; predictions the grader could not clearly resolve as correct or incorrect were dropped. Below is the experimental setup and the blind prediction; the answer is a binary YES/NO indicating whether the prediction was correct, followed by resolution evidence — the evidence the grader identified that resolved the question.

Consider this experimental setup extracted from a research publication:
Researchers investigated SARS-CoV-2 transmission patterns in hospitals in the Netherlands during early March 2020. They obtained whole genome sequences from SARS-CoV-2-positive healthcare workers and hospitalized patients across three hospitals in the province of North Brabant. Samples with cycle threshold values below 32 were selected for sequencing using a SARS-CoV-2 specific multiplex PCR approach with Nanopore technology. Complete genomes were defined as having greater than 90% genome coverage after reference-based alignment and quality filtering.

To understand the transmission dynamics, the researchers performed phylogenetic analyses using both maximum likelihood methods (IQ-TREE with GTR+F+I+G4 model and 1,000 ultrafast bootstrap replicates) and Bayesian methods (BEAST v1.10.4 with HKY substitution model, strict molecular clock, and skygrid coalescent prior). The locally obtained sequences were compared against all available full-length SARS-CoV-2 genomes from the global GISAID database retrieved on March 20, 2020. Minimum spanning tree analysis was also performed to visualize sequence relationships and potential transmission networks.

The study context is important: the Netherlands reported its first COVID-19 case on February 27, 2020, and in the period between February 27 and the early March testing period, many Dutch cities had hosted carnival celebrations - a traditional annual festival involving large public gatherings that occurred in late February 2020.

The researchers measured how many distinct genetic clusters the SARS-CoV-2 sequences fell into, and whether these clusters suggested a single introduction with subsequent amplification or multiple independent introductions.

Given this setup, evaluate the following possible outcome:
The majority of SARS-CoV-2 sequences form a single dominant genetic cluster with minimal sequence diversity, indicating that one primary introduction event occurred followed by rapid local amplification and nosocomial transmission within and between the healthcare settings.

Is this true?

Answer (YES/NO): NO